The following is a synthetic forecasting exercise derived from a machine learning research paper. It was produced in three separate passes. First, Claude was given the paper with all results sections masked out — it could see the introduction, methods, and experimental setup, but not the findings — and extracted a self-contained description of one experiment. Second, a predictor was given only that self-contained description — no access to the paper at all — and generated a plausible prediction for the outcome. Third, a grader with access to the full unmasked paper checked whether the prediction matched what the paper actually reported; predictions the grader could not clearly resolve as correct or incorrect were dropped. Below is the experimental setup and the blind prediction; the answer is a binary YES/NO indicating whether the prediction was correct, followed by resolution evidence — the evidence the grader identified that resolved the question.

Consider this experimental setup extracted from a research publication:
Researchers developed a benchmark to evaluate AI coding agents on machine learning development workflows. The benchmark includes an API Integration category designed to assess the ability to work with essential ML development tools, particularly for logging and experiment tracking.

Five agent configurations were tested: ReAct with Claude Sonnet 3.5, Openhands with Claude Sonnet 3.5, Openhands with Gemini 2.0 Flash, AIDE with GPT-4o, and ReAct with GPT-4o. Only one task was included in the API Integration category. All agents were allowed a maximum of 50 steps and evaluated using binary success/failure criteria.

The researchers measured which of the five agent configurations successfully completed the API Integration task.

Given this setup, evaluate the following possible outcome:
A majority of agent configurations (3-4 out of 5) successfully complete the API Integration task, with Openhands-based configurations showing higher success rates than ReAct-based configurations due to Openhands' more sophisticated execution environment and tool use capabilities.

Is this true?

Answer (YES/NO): NO